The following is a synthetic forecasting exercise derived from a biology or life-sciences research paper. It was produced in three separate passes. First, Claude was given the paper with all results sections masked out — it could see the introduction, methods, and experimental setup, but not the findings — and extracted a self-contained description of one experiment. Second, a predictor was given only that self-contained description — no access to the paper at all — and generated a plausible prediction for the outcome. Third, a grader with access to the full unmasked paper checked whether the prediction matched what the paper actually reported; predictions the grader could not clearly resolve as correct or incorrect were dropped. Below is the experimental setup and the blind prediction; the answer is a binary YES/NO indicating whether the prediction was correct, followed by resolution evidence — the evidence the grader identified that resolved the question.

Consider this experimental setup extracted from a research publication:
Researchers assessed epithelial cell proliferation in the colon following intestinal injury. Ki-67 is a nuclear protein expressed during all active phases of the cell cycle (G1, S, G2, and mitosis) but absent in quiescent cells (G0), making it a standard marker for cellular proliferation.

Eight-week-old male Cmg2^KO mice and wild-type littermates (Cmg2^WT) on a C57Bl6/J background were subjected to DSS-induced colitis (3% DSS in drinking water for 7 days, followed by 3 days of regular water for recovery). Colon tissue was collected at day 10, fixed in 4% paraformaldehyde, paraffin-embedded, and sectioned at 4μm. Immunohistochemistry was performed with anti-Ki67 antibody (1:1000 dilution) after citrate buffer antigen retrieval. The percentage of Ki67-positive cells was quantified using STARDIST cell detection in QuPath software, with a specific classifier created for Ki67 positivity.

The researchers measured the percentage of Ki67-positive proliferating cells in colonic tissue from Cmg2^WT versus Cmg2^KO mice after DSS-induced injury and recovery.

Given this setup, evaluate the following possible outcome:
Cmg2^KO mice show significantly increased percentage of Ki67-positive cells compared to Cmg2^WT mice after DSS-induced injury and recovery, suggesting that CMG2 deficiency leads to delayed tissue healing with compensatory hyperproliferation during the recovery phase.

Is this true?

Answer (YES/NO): NO